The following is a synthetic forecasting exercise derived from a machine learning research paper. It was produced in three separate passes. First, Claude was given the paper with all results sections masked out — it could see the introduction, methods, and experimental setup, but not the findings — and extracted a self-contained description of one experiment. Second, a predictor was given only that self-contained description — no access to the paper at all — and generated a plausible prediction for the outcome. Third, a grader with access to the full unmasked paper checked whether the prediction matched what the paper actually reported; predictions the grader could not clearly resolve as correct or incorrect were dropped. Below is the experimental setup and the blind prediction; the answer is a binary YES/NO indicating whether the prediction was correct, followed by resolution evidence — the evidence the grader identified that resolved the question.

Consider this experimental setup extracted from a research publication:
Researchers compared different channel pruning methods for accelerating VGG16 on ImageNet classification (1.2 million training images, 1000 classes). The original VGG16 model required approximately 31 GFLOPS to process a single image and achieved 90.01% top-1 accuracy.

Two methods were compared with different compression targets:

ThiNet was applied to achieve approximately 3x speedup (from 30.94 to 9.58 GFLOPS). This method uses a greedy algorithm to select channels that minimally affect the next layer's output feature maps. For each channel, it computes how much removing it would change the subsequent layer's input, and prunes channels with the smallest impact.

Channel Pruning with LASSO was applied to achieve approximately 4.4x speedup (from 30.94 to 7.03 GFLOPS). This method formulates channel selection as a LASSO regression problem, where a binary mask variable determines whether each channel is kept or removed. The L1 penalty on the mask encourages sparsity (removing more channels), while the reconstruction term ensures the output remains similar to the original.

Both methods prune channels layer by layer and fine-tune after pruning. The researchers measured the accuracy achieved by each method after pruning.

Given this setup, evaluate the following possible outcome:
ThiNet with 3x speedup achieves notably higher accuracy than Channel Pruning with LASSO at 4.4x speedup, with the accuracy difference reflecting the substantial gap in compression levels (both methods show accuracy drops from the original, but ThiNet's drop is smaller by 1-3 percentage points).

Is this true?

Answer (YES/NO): YES